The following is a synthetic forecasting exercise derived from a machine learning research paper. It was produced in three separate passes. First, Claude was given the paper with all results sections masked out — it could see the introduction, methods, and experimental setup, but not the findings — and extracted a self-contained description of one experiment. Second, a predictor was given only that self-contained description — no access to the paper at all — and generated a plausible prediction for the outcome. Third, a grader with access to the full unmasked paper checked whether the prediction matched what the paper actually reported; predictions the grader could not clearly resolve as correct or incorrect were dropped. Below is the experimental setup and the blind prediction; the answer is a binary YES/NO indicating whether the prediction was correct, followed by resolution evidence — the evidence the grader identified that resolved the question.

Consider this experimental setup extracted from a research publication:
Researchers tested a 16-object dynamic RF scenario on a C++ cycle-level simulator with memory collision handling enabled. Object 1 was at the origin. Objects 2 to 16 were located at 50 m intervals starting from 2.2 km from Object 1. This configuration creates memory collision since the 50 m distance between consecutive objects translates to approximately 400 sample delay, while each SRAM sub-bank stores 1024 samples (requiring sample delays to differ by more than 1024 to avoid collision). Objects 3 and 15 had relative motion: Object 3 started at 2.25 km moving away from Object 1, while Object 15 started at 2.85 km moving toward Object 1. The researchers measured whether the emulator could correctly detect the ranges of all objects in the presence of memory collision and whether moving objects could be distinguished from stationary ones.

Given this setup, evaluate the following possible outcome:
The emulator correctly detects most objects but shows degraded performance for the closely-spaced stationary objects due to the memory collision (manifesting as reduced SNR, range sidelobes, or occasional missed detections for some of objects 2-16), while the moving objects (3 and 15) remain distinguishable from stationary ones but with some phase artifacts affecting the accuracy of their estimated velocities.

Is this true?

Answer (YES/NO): NO